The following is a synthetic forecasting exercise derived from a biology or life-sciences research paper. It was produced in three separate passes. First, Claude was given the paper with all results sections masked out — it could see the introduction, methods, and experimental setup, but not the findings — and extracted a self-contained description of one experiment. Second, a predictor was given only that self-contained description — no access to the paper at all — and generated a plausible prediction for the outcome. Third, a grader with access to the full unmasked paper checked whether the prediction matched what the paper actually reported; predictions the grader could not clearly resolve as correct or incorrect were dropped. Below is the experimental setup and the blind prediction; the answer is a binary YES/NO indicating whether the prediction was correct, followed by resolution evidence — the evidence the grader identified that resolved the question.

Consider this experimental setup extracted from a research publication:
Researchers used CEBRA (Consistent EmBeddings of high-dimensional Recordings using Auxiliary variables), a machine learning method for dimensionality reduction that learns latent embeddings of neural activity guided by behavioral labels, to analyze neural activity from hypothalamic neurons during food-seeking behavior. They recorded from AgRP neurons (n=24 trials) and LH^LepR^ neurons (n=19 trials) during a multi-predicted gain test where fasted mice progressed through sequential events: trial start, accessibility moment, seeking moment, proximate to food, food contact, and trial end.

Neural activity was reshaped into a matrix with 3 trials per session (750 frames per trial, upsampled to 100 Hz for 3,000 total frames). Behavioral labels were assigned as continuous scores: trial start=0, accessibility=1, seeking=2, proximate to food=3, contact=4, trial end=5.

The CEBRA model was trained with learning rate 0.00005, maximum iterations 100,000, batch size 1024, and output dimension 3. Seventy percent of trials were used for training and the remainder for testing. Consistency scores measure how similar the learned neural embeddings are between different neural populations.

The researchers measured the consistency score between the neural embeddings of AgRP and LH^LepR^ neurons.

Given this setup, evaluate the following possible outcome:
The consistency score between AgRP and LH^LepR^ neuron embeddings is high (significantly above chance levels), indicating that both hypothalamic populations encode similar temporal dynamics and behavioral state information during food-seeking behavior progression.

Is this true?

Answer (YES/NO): NO